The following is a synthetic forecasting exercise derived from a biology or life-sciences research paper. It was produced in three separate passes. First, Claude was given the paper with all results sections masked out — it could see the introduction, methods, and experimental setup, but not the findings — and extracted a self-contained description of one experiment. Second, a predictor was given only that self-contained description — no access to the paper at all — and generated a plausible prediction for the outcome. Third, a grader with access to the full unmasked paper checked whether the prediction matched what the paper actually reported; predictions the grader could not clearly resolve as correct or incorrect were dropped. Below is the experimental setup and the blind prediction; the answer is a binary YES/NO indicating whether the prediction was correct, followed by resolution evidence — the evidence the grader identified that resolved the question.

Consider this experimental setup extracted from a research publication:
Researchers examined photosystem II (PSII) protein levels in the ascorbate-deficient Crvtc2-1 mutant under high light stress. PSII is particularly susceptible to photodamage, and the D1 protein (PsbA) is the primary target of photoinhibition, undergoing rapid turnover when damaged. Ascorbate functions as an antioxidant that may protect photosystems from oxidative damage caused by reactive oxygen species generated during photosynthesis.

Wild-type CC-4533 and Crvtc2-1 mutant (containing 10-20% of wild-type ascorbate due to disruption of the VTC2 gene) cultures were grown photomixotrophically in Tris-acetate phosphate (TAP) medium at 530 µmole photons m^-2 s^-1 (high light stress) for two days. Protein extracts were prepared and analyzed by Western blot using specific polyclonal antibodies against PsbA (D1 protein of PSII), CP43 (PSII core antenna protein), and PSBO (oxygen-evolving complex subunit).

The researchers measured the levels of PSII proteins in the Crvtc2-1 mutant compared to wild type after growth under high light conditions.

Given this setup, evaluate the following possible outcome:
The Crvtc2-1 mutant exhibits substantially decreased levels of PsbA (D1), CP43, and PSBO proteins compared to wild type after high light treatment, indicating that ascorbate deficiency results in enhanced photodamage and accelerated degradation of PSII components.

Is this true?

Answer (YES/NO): NO